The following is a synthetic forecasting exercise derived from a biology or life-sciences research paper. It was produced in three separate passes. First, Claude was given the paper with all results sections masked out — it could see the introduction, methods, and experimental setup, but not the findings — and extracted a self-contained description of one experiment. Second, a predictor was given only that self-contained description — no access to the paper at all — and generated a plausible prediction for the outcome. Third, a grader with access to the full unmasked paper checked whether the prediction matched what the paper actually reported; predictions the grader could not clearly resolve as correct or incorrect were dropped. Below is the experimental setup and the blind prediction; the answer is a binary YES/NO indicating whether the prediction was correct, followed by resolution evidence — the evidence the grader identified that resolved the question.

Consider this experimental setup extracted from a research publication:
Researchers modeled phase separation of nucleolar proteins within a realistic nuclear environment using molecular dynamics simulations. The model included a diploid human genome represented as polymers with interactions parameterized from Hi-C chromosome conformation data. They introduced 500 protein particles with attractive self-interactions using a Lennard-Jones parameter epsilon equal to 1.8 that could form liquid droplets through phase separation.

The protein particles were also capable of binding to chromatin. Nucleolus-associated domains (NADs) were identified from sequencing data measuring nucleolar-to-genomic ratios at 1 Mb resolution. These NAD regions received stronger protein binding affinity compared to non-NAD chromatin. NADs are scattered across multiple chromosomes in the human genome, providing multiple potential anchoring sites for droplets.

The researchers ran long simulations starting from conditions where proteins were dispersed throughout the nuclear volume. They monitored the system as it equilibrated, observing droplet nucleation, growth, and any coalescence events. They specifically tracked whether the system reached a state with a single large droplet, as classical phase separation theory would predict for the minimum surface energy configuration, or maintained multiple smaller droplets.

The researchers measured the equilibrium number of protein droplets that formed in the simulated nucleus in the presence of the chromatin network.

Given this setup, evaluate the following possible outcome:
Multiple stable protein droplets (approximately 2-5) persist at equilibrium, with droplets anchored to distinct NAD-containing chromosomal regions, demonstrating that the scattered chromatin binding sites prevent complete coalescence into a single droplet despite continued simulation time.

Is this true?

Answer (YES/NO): NO